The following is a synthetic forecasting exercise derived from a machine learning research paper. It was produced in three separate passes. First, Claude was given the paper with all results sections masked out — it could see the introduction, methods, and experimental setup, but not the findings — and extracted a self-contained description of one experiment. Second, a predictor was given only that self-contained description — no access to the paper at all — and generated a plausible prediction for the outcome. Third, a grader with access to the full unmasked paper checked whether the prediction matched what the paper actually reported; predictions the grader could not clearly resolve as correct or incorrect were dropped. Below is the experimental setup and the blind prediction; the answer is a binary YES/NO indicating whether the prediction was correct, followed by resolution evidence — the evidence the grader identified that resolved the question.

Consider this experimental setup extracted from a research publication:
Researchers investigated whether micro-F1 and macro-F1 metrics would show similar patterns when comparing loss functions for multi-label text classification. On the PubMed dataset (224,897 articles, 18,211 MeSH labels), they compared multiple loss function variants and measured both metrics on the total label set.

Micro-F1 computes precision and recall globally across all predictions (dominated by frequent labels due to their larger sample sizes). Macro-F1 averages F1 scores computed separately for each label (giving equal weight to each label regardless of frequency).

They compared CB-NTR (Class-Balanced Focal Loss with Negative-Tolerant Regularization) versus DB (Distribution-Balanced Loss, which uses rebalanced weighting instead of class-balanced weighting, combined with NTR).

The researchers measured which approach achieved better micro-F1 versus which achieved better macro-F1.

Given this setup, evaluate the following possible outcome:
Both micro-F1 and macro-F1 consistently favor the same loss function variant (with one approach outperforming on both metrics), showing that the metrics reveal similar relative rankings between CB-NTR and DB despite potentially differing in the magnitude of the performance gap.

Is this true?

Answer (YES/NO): NO